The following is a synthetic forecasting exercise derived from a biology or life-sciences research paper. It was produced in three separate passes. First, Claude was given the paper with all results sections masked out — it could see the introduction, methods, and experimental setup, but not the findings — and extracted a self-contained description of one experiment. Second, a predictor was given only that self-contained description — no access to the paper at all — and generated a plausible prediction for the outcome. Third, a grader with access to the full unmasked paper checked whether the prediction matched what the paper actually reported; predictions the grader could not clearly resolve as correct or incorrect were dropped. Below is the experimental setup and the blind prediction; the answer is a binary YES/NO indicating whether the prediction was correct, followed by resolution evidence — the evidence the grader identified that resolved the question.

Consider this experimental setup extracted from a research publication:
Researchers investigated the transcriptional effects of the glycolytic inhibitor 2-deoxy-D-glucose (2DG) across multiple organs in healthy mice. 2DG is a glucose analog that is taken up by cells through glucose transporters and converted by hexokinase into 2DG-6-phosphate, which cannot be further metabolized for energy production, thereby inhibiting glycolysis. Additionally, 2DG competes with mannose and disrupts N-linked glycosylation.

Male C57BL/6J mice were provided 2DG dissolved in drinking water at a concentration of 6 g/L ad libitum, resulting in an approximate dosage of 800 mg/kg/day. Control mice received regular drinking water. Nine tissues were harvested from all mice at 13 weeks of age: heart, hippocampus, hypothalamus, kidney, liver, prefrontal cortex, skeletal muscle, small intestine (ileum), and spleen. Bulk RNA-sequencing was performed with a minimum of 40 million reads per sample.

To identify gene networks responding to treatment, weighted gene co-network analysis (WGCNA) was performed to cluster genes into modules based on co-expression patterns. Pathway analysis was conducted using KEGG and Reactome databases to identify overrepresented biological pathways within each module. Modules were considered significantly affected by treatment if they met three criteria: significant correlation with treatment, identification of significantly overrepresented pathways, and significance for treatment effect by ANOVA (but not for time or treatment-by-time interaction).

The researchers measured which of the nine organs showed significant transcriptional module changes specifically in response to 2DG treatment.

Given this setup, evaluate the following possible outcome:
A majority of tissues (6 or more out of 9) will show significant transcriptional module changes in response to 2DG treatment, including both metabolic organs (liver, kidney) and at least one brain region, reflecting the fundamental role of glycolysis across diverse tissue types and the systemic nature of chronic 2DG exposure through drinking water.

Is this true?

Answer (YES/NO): NO